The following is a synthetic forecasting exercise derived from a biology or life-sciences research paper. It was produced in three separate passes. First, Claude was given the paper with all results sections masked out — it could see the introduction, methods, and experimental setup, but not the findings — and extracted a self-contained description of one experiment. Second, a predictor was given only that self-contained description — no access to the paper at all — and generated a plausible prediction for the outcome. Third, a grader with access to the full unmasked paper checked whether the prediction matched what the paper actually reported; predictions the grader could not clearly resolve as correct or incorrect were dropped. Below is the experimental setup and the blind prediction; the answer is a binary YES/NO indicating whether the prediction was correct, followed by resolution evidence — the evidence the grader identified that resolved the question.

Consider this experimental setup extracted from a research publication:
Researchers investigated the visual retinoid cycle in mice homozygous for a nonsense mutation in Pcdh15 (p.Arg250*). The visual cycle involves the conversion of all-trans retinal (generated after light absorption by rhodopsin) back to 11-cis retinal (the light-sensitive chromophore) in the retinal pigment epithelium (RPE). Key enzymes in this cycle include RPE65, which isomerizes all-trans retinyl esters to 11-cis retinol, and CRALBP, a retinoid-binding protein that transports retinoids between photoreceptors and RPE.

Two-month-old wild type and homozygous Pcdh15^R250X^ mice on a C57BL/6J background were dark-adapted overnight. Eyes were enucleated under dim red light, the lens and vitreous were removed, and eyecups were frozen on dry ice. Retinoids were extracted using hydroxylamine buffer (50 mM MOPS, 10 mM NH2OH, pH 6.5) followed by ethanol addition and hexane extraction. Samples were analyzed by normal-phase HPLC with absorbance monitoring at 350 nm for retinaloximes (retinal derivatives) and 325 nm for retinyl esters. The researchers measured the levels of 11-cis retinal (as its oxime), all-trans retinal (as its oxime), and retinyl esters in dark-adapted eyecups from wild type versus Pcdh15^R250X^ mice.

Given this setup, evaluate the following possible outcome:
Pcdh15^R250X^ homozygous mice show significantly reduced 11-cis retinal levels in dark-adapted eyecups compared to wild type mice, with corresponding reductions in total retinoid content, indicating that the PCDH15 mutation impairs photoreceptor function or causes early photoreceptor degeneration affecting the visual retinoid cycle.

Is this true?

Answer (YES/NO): NO